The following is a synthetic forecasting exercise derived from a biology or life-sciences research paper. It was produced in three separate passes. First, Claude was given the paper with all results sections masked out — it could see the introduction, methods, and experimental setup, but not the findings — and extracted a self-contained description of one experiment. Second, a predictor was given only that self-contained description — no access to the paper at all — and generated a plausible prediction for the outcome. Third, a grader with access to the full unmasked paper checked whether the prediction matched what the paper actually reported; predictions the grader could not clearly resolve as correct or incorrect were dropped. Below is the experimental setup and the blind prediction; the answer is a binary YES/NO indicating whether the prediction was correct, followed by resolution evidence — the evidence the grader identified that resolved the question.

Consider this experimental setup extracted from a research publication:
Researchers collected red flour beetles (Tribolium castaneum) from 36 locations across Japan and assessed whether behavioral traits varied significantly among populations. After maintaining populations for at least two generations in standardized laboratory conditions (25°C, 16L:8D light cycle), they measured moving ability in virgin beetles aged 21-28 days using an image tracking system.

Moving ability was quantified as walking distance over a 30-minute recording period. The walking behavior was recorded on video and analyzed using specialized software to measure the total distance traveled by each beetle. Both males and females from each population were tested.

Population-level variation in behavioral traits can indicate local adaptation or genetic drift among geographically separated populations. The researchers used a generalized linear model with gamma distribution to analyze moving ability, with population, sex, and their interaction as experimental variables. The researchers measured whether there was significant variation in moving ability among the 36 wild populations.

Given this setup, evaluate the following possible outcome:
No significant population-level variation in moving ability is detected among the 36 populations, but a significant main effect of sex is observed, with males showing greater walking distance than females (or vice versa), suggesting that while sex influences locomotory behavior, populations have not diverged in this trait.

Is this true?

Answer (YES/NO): NO